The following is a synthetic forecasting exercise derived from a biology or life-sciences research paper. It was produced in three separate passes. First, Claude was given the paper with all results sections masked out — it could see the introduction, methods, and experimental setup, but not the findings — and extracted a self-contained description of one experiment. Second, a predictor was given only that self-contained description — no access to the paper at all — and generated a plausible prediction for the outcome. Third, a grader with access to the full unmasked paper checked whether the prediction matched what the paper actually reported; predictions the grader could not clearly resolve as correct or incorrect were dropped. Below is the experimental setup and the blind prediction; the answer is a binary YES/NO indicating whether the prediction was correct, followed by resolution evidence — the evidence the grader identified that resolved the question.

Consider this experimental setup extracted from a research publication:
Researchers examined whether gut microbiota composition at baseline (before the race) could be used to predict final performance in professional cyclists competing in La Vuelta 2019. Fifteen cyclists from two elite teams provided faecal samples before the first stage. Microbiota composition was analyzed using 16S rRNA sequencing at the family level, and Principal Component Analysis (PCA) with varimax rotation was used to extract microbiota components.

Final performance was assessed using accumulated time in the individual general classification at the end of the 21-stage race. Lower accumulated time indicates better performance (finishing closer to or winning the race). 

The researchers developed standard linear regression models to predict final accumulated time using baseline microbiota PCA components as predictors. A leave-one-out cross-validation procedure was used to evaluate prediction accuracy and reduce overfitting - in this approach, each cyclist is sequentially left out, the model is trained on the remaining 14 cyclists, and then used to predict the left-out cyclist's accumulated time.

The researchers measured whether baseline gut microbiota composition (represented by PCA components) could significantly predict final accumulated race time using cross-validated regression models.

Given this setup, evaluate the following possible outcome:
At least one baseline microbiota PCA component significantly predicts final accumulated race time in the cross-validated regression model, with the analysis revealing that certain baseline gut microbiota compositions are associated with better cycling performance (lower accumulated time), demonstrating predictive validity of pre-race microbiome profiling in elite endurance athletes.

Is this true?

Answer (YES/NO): YES